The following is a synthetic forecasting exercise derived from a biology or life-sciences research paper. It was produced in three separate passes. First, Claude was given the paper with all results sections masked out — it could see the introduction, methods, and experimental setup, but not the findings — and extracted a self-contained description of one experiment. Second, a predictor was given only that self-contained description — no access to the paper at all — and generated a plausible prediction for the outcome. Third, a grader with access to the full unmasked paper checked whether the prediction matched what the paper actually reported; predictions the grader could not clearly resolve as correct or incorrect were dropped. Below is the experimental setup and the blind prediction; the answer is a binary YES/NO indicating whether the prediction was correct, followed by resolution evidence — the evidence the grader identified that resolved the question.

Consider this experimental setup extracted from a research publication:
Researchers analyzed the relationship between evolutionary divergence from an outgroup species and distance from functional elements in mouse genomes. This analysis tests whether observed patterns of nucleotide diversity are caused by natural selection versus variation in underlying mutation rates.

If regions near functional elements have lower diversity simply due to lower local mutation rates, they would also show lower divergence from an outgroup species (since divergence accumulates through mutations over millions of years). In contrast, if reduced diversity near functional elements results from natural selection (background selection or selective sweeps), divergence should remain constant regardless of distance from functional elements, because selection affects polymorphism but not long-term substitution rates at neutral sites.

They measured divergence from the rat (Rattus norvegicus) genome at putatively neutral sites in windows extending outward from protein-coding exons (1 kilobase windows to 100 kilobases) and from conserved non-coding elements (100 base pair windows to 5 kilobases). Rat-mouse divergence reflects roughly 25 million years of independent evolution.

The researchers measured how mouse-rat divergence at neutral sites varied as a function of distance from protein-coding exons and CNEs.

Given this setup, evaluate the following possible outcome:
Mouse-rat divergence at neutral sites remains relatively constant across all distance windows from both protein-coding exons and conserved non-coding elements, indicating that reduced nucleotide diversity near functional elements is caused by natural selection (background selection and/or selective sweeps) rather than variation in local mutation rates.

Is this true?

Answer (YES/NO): NO